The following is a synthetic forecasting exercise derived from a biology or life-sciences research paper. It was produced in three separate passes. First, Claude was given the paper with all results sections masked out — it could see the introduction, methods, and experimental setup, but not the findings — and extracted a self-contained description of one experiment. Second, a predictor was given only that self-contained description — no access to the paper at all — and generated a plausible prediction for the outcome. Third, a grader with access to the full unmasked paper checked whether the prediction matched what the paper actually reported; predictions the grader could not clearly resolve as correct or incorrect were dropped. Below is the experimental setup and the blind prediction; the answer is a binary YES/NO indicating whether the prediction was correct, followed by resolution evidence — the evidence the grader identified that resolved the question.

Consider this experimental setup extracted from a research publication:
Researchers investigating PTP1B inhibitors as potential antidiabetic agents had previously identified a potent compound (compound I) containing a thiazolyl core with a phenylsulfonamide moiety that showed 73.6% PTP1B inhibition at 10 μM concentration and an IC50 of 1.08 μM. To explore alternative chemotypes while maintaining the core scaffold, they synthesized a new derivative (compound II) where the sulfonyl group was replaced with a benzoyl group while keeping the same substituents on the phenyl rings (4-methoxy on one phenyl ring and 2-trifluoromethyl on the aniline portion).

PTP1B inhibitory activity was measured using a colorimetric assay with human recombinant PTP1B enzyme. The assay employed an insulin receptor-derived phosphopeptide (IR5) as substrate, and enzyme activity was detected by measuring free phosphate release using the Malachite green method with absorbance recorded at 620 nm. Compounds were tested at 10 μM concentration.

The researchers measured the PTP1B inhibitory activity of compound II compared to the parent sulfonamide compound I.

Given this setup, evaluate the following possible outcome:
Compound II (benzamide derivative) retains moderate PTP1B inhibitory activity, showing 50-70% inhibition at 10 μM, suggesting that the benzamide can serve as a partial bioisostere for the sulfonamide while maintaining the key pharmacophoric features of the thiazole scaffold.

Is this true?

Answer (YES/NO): YES